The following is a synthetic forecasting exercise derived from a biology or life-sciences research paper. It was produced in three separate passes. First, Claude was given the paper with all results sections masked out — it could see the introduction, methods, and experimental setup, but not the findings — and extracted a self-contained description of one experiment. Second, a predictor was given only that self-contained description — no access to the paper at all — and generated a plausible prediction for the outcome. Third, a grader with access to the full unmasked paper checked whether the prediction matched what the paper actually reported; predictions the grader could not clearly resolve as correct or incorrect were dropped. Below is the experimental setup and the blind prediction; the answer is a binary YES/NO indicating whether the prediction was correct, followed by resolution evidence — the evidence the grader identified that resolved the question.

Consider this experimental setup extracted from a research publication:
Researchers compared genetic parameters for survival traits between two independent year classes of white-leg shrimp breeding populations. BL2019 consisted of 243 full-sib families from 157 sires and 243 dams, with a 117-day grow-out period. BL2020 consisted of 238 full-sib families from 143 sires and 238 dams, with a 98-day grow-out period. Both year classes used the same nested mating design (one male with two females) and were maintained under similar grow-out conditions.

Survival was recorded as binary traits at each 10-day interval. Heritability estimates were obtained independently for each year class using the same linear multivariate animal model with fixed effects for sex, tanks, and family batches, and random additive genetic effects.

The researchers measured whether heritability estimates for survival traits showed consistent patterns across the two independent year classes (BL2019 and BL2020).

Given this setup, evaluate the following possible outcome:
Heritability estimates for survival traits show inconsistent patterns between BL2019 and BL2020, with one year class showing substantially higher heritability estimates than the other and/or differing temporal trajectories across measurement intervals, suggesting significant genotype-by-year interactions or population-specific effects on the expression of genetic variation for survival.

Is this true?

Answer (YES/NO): NO